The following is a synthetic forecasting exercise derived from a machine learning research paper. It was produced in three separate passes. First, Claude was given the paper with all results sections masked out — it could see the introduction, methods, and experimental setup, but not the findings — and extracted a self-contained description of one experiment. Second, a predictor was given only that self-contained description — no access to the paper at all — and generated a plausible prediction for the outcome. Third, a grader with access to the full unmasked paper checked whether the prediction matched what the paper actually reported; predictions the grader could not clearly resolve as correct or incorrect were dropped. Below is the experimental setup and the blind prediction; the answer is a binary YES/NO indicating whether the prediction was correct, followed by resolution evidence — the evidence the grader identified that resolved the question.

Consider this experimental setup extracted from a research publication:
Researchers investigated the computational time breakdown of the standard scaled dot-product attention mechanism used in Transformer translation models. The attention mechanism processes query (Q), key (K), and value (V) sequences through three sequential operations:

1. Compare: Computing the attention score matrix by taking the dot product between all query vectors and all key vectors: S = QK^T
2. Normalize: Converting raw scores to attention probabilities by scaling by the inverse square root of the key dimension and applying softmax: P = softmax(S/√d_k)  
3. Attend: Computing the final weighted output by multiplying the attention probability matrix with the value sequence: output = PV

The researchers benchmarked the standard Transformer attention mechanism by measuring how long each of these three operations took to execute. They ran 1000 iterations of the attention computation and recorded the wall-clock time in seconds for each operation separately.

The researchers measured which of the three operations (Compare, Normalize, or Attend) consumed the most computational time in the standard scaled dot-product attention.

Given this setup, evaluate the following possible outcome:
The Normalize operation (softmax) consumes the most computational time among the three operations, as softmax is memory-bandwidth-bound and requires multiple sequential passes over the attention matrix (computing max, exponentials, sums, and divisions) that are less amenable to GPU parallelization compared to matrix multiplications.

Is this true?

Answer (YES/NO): NO